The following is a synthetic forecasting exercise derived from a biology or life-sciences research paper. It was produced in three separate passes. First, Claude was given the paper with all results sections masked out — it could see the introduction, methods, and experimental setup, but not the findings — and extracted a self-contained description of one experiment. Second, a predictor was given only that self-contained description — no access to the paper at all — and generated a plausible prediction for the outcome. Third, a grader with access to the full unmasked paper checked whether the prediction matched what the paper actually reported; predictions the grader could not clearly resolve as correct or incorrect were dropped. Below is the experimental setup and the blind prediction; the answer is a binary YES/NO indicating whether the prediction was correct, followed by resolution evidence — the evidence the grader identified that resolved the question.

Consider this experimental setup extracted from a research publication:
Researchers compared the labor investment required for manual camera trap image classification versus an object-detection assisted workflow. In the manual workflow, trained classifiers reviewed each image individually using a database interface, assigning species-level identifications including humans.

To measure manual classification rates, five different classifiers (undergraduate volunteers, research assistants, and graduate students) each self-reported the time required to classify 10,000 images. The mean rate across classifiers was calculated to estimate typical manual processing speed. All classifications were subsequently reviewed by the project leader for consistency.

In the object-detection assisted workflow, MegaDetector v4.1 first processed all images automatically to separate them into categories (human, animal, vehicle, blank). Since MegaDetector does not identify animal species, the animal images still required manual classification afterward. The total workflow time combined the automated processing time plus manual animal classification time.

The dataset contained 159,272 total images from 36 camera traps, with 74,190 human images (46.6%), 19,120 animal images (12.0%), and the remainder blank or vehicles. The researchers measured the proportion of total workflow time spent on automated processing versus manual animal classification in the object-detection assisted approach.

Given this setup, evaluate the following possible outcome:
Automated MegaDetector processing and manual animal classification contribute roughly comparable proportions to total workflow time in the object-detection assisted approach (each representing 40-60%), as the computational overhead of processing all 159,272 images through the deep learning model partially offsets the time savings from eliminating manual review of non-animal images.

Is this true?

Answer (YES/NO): YES